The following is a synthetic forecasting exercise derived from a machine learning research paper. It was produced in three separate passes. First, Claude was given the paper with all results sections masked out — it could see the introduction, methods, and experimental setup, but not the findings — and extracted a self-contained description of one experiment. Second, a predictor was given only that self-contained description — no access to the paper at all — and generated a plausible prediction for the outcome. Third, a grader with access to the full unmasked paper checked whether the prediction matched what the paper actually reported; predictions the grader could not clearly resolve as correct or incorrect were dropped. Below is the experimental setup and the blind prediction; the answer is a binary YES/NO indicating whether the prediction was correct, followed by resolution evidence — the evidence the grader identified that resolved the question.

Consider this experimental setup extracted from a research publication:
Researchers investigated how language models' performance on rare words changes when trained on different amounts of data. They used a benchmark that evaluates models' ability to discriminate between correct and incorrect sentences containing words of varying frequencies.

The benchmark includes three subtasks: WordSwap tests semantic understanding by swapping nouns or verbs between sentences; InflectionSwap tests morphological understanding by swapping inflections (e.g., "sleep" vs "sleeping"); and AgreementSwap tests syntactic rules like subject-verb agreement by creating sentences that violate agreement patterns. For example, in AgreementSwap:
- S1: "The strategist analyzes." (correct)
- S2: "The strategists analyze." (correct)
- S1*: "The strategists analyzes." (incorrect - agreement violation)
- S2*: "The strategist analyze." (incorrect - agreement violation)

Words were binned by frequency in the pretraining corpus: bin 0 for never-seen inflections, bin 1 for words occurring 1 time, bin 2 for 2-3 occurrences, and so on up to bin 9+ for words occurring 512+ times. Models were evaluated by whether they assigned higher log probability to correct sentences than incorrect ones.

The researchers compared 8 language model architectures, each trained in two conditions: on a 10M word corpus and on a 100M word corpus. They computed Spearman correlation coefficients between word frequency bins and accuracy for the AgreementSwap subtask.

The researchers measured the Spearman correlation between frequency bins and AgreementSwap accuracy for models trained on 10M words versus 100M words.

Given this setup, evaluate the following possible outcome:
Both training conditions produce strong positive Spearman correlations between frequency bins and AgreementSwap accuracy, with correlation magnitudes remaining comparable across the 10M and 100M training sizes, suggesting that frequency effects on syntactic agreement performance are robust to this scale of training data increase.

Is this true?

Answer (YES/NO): NO